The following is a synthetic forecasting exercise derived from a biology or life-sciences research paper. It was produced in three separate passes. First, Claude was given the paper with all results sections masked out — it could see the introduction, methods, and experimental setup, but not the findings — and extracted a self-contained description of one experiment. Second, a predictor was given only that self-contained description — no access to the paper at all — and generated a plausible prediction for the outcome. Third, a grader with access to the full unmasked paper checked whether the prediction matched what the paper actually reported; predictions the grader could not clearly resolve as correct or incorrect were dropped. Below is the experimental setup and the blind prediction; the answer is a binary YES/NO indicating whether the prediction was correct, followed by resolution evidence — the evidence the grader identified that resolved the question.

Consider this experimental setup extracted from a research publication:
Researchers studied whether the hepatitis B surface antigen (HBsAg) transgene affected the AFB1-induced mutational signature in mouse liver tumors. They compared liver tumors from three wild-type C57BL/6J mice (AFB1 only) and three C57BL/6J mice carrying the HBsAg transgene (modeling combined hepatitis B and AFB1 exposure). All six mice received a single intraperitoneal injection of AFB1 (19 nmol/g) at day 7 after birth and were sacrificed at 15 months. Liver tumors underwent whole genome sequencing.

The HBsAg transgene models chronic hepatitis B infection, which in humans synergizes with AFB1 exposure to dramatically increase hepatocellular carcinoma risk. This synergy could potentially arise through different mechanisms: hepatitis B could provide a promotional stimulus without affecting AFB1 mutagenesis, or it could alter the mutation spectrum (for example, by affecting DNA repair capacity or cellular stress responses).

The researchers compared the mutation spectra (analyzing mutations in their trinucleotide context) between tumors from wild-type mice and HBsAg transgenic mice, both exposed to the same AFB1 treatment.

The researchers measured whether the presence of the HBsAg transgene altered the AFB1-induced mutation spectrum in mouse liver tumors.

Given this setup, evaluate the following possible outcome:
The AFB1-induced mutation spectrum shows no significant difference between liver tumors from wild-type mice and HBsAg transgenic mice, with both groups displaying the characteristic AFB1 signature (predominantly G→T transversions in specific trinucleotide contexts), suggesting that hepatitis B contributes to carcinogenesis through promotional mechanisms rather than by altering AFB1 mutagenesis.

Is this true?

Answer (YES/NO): YES